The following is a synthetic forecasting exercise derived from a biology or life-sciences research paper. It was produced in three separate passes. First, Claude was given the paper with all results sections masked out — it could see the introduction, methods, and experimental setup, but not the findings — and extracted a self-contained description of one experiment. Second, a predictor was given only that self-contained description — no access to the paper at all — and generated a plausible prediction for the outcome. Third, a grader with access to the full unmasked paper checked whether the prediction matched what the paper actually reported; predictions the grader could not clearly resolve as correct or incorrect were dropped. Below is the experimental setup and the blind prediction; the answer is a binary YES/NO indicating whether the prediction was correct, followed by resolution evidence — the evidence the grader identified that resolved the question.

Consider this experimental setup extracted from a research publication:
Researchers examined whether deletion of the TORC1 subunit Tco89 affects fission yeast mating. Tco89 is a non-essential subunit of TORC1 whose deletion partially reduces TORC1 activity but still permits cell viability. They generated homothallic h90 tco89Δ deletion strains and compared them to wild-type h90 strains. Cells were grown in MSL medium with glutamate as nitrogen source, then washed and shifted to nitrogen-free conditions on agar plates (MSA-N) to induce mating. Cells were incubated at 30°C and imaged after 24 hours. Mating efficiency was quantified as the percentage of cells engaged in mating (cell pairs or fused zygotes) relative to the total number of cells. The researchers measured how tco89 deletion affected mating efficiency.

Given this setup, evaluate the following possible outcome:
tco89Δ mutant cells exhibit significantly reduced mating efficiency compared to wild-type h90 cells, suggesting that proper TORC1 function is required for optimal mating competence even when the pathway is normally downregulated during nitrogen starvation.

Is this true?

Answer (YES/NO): YES